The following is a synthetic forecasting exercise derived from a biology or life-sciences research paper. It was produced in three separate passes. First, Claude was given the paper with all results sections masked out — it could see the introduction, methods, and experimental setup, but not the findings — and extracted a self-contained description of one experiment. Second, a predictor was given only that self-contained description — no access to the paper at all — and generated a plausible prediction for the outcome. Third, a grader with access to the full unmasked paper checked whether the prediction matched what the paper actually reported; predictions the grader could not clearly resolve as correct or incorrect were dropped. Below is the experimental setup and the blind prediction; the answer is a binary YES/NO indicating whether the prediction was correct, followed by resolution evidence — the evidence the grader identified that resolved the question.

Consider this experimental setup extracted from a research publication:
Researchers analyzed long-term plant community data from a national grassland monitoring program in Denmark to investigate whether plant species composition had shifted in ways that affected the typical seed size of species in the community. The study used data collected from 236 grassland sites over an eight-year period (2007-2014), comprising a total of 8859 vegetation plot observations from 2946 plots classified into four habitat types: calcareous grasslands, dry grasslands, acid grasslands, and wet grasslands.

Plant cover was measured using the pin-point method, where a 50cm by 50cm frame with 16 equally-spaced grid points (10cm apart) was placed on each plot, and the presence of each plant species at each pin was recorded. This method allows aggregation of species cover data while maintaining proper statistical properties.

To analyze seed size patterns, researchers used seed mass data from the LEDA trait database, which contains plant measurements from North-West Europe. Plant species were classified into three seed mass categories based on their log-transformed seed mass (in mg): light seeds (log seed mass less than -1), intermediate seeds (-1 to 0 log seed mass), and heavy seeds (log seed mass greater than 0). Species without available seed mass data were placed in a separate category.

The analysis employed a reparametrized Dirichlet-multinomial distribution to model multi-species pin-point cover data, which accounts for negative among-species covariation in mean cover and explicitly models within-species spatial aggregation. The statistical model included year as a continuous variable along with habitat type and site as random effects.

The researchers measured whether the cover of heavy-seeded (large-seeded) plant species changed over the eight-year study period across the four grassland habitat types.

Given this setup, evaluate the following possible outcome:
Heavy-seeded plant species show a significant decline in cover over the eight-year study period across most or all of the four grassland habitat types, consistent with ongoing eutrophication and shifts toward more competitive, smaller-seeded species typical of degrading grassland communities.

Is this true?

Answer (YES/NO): NO